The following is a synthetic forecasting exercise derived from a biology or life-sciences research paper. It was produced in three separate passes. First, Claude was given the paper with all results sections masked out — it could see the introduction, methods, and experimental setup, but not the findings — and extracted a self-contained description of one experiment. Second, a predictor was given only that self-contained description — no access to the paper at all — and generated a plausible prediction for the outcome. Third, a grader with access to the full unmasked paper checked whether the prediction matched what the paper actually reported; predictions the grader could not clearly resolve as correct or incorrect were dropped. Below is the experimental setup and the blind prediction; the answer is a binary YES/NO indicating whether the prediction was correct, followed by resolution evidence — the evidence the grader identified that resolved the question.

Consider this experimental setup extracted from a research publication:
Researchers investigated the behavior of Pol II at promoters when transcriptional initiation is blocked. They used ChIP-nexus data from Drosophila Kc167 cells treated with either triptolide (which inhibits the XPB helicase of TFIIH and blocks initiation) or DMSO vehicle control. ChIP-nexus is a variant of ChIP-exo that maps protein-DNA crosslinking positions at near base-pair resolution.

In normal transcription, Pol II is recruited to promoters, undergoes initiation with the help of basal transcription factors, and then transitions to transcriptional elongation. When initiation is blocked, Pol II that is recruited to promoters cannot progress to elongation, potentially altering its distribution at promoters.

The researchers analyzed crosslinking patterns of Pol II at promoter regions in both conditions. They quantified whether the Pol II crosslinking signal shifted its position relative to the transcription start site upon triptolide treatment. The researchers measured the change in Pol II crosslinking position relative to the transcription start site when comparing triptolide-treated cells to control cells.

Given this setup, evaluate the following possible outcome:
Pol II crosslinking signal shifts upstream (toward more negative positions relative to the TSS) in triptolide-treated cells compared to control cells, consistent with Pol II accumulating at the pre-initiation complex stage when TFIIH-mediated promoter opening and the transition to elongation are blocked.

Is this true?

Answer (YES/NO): NO